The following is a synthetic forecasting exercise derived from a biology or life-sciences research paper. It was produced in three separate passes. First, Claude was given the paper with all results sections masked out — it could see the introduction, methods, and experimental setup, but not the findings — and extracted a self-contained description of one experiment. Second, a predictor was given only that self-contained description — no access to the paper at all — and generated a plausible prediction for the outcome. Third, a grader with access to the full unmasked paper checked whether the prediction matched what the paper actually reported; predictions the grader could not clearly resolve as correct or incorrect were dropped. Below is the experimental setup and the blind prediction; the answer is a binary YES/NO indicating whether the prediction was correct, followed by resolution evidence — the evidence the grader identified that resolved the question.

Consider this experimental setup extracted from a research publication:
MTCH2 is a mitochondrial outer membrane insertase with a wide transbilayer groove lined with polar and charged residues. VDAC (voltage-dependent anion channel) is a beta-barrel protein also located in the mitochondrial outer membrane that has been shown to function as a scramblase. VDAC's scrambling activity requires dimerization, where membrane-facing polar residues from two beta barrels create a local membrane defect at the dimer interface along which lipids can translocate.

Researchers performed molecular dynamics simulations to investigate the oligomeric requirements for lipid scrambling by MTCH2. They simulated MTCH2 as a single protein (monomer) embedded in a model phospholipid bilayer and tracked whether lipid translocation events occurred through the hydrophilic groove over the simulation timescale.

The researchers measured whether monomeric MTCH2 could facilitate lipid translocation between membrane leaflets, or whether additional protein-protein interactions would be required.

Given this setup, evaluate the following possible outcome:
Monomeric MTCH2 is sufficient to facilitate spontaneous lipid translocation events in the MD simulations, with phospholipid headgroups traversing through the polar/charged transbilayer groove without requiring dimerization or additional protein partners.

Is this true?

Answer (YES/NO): YES